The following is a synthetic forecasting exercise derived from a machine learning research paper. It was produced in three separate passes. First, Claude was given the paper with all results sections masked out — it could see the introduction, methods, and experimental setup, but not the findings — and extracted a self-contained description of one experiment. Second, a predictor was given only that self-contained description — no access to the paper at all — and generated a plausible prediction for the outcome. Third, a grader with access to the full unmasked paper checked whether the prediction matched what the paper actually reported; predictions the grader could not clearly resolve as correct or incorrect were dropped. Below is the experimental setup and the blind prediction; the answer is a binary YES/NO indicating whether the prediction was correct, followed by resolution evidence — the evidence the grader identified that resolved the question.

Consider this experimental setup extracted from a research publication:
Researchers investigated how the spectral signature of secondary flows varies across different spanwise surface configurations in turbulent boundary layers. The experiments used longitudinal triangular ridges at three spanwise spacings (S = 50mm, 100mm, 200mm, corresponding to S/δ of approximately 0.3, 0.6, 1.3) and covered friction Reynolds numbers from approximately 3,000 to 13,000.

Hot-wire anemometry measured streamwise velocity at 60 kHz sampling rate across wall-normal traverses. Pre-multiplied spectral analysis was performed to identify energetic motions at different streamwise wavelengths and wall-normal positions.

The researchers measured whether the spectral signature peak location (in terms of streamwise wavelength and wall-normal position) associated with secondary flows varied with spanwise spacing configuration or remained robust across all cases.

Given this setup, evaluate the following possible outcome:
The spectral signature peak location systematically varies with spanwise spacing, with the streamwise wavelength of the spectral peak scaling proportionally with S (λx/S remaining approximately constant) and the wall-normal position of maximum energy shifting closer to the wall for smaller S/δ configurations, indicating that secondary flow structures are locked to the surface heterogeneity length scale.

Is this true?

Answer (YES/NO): NO